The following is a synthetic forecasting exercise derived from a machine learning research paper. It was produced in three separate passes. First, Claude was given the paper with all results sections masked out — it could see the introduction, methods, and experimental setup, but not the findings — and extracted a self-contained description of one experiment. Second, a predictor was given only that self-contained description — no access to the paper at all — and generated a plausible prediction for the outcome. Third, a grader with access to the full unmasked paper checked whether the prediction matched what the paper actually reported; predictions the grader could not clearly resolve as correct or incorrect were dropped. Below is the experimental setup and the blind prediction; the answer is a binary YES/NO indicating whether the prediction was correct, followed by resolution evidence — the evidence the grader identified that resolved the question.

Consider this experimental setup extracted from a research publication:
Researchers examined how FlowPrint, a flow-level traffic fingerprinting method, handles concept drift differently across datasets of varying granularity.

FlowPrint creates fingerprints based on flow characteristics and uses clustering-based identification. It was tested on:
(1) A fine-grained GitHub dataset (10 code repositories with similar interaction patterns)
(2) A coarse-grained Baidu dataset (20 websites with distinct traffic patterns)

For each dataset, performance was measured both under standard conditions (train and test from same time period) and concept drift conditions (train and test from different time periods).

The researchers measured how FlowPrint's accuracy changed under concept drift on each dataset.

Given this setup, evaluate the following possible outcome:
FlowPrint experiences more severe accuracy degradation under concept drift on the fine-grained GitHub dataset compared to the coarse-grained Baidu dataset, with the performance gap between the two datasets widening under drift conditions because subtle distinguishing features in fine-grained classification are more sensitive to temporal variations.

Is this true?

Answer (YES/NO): NO